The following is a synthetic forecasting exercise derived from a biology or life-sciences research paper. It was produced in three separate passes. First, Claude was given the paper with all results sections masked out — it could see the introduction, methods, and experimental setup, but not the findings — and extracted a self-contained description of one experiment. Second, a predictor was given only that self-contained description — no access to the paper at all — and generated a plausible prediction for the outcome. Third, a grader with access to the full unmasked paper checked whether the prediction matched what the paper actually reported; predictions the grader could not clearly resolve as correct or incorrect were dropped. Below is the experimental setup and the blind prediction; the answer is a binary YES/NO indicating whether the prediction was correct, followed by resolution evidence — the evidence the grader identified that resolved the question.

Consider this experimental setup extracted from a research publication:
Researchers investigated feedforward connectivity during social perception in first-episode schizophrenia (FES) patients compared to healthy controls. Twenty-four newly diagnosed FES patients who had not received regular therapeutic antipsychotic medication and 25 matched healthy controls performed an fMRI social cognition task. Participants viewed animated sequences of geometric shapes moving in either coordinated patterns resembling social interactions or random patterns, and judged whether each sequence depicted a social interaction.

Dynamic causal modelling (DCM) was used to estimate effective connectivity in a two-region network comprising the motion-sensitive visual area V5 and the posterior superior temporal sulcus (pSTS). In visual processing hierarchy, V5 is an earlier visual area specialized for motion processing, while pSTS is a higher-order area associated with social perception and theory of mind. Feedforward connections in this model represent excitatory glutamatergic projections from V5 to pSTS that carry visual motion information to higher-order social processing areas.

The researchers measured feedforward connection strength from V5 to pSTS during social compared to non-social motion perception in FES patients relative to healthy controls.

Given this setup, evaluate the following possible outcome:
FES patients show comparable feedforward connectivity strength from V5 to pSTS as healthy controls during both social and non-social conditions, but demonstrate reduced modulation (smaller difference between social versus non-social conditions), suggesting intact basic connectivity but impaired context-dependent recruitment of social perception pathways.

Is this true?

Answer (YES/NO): NO